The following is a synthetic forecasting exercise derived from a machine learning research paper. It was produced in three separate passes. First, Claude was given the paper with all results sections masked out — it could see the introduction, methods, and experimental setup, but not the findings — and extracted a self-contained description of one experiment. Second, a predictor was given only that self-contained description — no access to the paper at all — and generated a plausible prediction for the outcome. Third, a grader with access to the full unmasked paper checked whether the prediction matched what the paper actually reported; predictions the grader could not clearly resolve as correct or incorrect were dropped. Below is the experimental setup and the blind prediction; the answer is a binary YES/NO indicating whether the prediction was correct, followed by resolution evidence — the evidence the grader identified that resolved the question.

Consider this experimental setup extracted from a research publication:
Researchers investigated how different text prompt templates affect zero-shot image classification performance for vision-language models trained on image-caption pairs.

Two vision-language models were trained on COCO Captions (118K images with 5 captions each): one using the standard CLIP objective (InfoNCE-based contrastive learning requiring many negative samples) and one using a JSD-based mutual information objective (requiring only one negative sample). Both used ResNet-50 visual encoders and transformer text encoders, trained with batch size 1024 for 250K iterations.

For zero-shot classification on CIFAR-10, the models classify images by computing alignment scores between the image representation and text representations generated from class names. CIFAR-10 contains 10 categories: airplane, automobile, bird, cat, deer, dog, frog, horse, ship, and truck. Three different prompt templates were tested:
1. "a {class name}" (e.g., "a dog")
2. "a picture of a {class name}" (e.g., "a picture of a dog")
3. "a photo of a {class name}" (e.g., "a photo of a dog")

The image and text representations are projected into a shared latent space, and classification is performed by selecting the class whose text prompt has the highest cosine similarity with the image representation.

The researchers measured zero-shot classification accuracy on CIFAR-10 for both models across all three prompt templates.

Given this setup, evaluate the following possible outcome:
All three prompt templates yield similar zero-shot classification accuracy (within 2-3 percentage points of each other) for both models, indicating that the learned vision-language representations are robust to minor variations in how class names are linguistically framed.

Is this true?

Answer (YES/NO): NO